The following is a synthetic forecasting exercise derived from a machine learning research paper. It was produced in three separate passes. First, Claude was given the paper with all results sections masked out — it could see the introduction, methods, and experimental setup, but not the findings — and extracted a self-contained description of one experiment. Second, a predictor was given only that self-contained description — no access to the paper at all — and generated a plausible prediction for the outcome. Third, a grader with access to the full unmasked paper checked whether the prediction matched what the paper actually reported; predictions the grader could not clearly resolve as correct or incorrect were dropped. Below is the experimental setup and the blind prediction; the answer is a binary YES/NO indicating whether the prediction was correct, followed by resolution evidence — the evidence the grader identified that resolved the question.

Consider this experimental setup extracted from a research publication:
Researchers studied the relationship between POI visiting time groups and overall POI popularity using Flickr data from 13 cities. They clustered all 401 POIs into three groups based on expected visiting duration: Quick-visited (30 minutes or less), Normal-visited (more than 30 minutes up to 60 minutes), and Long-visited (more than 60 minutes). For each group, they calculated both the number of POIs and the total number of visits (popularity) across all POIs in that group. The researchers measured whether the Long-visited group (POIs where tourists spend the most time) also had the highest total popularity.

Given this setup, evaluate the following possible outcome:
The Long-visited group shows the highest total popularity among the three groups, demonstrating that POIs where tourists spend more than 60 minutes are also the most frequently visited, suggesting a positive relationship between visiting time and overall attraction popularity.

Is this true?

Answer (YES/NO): NO